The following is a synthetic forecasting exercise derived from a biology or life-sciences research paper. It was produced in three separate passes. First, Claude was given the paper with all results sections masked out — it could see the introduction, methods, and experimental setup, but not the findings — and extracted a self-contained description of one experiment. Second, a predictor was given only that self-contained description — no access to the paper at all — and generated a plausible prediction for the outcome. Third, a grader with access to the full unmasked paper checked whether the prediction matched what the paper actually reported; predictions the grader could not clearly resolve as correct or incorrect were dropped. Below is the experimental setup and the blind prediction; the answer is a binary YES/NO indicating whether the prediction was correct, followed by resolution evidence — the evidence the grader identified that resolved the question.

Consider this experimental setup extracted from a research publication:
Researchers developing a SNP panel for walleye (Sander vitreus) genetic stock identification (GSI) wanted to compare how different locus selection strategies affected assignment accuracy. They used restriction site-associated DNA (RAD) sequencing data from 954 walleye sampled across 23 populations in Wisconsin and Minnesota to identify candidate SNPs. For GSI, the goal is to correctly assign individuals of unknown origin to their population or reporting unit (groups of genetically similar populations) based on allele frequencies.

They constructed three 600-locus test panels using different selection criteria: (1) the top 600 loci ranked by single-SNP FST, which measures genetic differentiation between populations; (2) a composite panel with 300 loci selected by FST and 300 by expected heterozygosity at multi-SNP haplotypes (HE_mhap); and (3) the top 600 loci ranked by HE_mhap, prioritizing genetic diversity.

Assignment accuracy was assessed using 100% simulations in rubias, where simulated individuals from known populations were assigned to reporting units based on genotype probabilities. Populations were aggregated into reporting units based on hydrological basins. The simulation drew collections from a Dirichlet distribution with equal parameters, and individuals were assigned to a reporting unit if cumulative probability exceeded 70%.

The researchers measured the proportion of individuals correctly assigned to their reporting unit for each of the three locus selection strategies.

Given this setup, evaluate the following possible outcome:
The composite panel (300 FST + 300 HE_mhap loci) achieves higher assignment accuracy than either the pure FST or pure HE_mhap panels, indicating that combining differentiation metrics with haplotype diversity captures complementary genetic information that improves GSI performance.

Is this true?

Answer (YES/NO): NO